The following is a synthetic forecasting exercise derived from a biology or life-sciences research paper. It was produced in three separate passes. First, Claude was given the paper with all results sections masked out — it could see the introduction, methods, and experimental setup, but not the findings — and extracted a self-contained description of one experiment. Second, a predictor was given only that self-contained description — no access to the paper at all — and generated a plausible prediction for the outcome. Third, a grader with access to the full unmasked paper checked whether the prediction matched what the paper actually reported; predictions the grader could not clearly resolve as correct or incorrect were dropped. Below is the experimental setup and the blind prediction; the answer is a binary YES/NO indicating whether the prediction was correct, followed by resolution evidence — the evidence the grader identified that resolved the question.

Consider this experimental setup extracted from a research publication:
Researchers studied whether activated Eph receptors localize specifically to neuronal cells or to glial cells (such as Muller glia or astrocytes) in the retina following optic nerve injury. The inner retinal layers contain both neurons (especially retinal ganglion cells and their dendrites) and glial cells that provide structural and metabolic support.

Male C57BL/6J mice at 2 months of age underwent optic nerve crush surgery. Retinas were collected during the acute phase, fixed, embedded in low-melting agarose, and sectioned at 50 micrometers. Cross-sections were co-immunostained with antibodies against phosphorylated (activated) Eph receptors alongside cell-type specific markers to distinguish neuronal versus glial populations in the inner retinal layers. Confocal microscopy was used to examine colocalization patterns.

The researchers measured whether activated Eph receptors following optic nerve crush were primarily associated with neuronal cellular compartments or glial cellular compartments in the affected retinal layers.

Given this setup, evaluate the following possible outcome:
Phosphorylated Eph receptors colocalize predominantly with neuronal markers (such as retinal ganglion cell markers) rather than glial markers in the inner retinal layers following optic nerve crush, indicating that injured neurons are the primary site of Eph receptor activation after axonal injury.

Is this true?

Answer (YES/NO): YES